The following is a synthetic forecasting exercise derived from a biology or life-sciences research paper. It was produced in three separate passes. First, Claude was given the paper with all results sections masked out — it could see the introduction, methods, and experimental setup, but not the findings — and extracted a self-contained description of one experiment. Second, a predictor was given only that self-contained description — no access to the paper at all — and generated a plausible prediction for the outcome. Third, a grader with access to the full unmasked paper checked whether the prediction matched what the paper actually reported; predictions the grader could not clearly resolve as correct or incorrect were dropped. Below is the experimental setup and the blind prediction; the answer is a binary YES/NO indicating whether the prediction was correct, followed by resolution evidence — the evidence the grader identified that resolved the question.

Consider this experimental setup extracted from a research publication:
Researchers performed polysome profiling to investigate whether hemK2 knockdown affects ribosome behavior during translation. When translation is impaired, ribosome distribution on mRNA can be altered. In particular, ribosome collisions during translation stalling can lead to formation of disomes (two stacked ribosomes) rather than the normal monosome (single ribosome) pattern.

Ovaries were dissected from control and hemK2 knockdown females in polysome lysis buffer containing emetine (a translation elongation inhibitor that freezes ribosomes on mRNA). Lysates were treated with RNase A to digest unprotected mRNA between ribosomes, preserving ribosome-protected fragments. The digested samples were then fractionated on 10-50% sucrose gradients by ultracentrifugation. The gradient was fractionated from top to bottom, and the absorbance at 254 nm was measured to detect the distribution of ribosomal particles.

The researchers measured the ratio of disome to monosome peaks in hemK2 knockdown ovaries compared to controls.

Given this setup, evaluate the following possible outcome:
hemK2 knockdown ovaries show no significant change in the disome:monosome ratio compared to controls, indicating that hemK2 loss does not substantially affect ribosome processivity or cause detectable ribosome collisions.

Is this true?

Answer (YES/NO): NO